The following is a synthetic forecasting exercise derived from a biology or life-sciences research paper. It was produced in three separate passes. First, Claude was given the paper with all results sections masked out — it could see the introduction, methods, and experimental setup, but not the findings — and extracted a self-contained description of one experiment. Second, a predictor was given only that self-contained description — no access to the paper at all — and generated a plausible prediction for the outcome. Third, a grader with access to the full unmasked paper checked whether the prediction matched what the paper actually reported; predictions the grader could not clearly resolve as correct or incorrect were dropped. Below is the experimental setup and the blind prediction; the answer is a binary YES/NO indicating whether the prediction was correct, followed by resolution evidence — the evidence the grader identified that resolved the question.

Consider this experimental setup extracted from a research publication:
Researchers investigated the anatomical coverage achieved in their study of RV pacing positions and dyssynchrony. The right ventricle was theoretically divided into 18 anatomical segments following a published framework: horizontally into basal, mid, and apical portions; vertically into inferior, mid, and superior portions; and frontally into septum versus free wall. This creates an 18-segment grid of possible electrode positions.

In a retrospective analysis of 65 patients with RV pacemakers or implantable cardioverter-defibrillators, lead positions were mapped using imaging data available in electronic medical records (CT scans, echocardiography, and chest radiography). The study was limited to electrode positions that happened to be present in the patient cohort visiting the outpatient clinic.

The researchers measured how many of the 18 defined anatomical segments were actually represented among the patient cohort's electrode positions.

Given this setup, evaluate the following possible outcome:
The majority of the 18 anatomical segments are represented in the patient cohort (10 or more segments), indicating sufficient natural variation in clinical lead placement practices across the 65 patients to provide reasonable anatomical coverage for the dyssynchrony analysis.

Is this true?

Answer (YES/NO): YES